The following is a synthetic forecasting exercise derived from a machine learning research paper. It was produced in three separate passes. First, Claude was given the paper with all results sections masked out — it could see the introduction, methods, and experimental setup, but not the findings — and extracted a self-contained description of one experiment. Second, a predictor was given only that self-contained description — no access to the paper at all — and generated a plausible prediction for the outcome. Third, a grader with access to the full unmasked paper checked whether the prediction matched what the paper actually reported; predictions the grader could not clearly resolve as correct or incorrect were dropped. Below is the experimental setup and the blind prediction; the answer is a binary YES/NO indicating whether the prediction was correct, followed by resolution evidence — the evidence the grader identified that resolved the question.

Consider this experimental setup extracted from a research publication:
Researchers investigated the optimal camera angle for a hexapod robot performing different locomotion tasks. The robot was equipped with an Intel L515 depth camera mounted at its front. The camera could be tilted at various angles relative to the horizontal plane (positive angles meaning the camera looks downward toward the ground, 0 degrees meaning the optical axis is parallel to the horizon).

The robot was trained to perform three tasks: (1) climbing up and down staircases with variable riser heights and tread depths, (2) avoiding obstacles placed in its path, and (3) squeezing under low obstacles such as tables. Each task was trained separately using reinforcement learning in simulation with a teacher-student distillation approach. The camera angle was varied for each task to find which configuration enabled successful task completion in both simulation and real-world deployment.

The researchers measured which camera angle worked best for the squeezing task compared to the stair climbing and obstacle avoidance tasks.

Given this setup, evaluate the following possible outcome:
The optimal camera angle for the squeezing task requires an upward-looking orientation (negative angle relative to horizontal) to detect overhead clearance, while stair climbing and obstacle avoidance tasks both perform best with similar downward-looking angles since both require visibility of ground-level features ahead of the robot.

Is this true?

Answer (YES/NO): NO